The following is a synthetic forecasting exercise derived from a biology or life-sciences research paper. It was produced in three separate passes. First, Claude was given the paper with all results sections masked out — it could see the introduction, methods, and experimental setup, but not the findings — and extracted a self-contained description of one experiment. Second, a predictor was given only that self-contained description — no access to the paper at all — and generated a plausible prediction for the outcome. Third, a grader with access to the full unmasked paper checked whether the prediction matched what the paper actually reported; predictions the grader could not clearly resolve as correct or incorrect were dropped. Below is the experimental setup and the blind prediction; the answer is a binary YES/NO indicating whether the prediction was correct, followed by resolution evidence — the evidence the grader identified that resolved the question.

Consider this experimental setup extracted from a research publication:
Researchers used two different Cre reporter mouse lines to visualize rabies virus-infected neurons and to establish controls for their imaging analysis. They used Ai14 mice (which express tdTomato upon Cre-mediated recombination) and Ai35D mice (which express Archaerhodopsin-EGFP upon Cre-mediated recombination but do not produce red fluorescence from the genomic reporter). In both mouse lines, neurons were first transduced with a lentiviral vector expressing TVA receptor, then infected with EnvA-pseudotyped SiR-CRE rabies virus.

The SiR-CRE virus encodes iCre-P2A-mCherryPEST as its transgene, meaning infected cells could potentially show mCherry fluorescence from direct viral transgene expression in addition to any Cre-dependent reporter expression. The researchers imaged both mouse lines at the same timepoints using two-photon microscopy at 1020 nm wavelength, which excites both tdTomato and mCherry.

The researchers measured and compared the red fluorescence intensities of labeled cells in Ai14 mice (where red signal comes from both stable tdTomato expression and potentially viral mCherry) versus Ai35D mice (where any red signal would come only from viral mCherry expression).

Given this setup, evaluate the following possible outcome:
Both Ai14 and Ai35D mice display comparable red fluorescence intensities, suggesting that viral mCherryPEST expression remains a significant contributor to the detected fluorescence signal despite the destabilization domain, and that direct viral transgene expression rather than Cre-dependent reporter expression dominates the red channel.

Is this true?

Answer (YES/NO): NO